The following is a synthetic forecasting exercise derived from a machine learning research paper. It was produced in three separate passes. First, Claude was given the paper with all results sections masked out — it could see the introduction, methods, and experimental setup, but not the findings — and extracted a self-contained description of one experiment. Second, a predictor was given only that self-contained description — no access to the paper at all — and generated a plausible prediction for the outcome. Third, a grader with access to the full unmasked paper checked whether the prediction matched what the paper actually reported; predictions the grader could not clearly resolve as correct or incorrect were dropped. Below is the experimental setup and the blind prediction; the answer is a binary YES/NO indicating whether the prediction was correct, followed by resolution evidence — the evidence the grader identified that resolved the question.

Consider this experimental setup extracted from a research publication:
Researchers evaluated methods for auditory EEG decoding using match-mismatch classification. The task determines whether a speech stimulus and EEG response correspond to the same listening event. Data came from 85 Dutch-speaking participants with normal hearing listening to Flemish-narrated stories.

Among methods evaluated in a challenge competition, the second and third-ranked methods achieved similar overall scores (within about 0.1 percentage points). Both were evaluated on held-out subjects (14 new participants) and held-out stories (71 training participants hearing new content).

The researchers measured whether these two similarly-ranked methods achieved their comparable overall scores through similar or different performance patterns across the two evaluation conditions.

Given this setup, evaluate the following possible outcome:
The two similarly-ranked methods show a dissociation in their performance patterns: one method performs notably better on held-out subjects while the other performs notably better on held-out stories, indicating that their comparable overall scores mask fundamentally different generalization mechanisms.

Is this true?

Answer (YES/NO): YES